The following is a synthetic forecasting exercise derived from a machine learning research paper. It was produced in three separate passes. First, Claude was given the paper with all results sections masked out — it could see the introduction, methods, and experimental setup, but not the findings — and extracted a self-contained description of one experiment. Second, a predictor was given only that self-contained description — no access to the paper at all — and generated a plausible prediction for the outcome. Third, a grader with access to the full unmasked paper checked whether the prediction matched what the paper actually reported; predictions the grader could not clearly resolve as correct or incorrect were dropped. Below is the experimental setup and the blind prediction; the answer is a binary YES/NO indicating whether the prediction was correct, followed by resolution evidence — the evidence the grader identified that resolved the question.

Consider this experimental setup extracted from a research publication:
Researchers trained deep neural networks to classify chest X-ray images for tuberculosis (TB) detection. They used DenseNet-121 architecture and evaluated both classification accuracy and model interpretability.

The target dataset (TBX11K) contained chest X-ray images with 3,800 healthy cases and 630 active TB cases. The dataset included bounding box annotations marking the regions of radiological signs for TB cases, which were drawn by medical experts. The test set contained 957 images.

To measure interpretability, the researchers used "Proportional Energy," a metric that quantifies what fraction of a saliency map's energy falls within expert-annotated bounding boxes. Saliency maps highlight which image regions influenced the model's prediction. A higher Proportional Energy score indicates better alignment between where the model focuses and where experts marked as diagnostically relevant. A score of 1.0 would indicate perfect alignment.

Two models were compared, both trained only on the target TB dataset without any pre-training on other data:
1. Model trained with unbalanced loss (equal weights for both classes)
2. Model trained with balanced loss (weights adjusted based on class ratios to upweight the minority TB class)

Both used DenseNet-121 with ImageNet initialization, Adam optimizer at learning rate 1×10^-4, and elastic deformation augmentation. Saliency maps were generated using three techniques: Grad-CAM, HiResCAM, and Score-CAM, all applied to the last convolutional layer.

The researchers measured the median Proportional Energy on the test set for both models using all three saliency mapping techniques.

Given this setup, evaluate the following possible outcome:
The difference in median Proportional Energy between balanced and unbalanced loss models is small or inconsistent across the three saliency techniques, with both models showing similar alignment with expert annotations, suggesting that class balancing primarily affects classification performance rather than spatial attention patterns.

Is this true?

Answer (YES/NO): NO